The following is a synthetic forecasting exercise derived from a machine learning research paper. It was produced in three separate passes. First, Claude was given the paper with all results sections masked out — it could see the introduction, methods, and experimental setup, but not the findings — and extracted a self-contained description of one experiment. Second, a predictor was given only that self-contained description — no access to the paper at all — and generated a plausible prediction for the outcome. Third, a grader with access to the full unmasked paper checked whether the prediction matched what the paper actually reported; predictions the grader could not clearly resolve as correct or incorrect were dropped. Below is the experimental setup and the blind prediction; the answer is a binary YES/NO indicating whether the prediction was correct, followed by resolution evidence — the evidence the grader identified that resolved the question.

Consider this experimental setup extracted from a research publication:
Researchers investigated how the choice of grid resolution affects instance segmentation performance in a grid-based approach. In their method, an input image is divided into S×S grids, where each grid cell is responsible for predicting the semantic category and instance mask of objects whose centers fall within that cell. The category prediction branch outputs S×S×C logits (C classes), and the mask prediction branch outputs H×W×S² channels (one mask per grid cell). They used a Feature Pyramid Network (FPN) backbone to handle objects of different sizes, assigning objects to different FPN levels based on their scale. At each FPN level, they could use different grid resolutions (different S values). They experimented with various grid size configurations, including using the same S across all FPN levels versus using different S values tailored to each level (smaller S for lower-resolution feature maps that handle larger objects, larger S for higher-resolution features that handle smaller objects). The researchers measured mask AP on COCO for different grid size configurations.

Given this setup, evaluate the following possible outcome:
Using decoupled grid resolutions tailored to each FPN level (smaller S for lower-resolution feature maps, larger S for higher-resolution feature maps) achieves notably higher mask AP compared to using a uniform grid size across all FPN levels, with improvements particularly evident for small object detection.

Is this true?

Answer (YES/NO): YES